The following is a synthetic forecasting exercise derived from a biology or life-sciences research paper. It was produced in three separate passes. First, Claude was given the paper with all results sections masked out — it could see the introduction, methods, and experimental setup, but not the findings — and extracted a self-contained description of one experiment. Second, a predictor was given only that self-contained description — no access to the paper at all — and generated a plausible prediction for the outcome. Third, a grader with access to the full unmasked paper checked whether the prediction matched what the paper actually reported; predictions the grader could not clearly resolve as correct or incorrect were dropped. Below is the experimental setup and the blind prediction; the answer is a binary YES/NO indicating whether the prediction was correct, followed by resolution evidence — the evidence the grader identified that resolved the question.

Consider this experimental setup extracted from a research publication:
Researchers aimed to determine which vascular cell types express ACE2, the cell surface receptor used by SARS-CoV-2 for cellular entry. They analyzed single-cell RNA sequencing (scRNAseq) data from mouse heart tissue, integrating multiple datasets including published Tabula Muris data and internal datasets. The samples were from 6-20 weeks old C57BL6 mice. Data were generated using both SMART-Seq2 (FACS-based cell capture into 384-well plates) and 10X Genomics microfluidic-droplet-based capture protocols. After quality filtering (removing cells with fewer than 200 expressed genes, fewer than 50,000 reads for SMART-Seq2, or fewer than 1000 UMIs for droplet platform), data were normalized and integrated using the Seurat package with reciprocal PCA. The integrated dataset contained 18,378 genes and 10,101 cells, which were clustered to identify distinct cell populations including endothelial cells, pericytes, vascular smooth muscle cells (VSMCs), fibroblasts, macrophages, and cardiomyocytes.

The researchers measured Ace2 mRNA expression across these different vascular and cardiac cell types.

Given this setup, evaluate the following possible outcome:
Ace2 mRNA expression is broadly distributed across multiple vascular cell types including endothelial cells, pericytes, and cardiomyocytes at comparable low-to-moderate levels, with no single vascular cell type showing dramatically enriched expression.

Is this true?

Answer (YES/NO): NO